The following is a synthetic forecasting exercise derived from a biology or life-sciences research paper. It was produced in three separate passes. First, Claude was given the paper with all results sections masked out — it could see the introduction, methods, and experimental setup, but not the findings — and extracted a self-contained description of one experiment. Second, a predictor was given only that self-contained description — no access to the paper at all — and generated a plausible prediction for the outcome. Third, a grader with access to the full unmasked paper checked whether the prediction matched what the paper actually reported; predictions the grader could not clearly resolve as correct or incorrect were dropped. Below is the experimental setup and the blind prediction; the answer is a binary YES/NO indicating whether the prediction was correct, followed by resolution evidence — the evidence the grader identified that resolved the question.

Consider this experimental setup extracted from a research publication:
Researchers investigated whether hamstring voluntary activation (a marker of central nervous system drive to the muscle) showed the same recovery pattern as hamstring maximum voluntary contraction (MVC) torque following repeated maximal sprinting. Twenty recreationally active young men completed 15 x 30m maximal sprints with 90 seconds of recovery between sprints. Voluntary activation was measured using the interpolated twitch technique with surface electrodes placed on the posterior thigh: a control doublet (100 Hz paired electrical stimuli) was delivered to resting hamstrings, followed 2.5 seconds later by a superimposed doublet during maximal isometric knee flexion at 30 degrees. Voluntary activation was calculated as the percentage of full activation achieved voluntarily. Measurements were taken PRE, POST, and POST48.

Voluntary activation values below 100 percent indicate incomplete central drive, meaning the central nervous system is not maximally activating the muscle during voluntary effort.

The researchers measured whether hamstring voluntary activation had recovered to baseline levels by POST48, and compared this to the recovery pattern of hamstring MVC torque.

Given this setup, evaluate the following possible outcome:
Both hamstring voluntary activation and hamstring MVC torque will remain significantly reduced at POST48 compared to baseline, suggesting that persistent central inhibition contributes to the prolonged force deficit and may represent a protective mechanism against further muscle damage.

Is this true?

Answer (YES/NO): NO